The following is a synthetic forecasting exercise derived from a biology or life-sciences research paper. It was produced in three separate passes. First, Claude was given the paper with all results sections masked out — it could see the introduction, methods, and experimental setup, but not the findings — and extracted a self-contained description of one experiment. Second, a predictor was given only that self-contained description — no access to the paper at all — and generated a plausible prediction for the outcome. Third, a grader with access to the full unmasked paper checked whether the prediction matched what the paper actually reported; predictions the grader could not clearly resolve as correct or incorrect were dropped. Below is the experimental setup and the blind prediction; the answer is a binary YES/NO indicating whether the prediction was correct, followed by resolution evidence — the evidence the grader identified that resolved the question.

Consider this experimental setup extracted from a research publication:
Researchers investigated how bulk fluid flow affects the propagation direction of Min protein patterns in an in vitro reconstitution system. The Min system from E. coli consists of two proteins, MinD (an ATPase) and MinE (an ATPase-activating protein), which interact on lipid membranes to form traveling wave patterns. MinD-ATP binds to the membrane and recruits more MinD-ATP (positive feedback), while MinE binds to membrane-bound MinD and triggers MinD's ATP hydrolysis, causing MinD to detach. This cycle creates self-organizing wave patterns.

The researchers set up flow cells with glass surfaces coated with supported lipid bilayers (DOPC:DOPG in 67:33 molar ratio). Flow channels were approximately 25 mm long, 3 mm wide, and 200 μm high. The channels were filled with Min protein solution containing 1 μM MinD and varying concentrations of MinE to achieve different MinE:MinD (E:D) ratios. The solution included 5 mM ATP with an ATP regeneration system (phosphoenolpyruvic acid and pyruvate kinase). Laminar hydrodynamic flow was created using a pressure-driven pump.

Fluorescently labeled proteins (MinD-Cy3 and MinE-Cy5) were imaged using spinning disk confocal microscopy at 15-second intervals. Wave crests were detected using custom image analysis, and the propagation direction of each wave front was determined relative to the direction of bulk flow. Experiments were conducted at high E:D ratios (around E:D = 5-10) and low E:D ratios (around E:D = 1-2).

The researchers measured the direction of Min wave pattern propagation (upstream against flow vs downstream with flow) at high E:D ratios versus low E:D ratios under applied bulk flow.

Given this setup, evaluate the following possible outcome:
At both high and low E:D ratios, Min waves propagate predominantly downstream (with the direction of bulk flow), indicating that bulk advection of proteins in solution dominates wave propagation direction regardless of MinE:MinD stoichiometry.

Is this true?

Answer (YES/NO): NO